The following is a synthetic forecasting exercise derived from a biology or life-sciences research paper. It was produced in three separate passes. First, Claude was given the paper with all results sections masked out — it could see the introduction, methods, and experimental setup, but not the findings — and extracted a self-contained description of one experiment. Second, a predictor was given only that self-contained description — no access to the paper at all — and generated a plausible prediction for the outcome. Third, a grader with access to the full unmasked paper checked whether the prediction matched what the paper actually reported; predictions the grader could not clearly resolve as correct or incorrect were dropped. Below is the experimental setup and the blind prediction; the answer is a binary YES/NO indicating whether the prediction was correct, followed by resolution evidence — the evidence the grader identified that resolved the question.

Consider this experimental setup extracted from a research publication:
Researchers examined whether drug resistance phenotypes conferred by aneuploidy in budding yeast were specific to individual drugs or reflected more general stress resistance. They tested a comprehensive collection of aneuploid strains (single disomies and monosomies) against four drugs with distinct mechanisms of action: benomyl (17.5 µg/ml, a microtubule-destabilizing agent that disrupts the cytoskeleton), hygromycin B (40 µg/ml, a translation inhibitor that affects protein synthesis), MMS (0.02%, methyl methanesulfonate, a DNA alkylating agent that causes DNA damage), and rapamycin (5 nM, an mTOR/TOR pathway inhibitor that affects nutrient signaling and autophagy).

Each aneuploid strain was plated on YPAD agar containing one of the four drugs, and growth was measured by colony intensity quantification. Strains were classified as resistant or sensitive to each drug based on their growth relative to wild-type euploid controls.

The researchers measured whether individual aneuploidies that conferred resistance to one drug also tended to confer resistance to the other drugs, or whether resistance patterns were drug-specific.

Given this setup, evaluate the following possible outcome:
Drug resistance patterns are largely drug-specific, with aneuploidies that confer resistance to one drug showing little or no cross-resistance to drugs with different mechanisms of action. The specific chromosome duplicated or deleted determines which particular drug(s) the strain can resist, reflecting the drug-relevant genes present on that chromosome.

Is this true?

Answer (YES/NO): YES